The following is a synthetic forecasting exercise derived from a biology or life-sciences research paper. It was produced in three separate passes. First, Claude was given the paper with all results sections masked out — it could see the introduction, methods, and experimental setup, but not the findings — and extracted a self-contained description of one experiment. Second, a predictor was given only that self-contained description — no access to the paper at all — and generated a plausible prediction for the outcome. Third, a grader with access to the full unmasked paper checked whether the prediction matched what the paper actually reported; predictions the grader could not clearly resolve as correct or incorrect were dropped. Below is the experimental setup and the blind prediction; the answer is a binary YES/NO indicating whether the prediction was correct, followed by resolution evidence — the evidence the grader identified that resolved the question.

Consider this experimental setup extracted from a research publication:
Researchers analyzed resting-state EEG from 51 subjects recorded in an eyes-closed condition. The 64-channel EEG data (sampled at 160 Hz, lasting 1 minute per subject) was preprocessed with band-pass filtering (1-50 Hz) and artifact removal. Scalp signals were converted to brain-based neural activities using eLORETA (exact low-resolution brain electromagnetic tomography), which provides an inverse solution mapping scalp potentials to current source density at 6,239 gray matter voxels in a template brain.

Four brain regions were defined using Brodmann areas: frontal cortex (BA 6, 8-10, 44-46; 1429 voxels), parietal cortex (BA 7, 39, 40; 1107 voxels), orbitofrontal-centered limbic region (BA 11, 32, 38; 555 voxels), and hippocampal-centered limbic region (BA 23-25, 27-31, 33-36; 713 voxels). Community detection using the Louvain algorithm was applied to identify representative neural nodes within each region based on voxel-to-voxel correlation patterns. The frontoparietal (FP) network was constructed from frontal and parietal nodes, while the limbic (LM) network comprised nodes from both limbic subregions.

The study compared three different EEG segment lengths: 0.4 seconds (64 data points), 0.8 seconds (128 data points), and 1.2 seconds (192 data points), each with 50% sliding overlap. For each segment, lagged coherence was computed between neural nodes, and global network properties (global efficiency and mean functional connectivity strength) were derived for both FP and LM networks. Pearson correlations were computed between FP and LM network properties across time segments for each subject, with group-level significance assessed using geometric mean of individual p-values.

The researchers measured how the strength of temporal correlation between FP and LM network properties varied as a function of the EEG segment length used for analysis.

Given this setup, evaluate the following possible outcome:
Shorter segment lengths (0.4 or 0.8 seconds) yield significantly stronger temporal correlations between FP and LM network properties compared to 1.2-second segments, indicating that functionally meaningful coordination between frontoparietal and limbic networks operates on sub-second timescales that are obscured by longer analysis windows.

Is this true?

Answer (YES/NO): YES